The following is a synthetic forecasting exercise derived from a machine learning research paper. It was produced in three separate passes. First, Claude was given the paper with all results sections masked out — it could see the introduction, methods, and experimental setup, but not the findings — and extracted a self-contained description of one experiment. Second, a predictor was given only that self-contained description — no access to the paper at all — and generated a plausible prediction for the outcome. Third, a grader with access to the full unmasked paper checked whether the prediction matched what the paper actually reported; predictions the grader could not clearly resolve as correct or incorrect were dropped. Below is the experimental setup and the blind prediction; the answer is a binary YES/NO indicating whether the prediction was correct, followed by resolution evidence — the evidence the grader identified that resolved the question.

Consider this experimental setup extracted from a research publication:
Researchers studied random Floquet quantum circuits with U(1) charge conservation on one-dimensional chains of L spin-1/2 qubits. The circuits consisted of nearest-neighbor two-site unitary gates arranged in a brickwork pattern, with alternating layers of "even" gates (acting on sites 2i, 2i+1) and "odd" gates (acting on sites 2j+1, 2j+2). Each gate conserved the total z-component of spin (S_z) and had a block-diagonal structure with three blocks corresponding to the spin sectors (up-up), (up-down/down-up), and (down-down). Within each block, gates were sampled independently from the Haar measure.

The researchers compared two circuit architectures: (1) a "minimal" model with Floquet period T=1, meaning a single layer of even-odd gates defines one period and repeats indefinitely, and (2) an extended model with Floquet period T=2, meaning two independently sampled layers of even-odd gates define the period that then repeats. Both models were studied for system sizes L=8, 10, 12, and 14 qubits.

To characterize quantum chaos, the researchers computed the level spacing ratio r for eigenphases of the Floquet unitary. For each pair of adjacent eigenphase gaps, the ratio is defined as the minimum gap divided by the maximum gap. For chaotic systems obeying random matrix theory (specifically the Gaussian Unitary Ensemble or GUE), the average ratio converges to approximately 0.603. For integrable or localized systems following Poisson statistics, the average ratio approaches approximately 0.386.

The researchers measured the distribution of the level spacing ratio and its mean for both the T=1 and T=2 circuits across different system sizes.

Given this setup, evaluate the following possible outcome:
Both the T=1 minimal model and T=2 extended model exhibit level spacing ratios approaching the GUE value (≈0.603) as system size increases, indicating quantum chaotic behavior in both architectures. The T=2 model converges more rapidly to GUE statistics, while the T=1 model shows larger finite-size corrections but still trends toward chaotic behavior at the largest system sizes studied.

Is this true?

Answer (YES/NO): YES